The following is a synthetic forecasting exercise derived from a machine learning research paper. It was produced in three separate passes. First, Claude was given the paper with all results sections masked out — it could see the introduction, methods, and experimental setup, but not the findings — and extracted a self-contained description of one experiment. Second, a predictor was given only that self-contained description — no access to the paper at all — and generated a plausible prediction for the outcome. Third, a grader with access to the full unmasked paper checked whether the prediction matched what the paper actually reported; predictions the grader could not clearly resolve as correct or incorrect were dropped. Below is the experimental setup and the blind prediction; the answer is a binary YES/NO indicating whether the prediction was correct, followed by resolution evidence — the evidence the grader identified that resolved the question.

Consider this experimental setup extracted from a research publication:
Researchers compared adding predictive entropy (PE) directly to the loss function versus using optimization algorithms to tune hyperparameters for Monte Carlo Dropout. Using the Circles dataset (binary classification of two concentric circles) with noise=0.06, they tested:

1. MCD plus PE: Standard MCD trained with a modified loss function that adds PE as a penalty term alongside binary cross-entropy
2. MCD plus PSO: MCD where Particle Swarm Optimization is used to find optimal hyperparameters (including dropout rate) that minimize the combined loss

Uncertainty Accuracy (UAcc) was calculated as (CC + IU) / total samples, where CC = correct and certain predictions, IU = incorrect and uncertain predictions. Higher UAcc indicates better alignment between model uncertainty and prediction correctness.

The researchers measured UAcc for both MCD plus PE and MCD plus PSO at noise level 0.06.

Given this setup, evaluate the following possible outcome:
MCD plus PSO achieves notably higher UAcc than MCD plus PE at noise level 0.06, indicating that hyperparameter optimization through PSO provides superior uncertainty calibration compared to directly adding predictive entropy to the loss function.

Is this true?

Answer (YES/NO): YES